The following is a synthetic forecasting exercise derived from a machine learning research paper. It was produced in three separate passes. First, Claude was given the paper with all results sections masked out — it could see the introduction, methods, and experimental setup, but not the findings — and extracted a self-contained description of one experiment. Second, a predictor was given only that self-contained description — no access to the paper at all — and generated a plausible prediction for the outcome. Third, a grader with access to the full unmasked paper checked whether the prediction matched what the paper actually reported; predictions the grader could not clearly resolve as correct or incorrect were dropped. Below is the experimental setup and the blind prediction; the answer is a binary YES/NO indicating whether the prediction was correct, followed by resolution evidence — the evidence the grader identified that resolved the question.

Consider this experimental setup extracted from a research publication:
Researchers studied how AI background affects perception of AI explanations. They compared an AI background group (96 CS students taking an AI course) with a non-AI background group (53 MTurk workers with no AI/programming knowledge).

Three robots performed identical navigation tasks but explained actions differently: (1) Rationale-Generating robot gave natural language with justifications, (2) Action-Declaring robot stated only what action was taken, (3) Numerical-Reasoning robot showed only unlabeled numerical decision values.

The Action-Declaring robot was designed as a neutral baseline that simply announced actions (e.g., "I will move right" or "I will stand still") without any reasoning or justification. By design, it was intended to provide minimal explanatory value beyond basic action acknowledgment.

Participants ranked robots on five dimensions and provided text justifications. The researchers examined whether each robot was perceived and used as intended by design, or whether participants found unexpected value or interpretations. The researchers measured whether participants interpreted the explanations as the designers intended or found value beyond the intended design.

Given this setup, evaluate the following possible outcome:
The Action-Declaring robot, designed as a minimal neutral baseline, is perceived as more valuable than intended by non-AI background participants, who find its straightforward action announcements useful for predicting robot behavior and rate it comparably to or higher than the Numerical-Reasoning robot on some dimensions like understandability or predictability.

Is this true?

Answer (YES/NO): YES